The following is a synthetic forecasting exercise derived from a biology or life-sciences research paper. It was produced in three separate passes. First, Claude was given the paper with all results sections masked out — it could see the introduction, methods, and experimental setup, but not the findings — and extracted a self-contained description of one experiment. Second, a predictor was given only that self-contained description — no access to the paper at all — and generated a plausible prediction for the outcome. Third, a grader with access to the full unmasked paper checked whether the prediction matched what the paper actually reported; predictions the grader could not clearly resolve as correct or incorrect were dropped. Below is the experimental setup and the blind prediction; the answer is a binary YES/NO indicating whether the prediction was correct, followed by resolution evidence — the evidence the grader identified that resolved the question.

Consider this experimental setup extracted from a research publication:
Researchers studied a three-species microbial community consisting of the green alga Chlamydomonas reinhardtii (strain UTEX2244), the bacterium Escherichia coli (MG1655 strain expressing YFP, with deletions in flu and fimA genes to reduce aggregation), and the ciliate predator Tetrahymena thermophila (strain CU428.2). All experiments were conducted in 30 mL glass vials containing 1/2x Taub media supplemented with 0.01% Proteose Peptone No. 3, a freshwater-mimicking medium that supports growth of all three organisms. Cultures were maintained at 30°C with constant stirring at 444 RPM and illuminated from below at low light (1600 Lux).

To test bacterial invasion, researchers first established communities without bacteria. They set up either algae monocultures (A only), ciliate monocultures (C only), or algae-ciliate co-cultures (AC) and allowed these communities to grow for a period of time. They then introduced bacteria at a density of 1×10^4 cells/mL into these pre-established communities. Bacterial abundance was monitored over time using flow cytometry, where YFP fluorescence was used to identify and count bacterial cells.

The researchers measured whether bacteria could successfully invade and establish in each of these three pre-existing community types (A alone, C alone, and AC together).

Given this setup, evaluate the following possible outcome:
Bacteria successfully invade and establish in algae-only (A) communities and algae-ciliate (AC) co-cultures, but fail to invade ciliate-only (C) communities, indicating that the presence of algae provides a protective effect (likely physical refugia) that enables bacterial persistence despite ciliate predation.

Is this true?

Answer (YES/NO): NO